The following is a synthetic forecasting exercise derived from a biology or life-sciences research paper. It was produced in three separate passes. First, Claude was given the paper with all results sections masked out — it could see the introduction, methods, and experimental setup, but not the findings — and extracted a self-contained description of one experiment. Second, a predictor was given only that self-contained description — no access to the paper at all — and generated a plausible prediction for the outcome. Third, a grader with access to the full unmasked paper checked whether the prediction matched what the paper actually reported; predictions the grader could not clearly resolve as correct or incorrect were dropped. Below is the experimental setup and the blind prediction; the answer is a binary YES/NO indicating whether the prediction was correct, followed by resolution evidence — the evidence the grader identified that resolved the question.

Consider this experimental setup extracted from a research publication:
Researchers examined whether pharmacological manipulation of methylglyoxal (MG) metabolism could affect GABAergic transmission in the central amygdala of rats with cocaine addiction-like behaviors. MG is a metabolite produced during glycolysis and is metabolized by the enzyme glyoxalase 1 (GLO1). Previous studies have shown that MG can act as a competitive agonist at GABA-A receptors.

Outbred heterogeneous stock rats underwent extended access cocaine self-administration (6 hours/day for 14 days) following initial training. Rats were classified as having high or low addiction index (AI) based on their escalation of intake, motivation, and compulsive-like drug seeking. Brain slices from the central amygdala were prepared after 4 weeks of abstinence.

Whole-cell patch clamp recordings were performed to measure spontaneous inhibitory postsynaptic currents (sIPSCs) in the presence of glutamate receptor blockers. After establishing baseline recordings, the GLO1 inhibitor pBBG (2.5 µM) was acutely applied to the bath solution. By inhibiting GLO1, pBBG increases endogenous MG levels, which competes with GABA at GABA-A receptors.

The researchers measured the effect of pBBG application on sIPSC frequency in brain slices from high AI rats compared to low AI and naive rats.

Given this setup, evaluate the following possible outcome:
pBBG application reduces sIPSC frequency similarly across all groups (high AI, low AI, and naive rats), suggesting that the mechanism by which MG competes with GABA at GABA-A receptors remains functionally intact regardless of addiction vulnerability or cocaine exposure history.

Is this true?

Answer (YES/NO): NO